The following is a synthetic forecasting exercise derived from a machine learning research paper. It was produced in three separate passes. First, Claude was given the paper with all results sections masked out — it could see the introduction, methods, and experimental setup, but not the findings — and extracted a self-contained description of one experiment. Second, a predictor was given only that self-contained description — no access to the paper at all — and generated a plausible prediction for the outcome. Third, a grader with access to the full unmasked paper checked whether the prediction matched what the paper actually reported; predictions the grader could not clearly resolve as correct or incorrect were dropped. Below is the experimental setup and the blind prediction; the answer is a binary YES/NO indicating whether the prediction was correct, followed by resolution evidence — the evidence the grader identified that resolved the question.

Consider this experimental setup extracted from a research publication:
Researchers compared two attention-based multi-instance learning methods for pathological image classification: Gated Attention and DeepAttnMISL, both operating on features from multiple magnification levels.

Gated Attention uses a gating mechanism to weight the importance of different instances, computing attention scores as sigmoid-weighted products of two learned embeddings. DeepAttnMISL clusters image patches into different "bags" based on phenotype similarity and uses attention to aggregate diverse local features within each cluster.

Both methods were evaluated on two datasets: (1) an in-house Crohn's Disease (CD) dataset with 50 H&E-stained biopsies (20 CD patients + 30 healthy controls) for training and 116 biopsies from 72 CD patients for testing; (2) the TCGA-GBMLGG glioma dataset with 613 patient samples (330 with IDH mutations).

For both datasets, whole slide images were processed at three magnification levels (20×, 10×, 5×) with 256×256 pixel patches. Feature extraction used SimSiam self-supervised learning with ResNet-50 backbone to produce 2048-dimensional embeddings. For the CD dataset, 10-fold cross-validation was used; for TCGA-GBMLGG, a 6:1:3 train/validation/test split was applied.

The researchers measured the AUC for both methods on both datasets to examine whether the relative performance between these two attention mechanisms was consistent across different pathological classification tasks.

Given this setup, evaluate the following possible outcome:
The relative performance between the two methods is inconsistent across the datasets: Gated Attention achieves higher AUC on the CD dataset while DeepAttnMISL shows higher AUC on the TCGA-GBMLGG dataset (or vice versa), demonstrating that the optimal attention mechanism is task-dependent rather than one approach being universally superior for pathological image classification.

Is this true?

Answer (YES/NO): YES